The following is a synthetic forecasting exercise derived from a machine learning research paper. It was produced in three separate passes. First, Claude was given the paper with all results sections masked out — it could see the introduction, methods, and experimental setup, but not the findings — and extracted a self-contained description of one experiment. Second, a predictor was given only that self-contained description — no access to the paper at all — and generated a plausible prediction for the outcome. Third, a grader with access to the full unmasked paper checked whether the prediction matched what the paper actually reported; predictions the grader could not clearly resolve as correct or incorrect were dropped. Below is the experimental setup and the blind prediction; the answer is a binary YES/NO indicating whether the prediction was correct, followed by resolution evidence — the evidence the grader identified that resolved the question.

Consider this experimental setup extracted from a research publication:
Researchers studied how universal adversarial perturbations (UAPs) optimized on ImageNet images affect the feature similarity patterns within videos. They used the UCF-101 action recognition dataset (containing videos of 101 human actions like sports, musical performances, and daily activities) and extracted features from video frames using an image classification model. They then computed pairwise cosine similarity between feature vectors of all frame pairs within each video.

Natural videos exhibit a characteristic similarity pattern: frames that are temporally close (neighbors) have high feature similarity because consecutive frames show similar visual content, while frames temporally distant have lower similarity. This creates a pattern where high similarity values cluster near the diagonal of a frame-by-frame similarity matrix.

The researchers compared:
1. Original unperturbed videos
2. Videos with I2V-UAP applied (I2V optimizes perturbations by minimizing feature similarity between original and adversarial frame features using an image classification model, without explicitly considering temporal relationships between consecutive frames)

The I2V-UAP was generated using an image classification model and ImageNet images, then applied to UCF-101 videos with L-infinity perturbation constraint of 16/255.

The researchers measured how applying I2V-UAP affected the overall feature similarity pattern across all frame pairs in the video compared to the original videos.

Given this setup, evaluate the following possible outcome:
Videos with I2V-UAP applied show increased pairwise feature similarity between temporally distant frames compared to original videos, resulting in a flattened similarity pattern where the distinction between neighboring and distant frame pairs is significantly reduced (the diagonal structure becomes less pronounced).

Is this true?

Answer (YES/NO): NO